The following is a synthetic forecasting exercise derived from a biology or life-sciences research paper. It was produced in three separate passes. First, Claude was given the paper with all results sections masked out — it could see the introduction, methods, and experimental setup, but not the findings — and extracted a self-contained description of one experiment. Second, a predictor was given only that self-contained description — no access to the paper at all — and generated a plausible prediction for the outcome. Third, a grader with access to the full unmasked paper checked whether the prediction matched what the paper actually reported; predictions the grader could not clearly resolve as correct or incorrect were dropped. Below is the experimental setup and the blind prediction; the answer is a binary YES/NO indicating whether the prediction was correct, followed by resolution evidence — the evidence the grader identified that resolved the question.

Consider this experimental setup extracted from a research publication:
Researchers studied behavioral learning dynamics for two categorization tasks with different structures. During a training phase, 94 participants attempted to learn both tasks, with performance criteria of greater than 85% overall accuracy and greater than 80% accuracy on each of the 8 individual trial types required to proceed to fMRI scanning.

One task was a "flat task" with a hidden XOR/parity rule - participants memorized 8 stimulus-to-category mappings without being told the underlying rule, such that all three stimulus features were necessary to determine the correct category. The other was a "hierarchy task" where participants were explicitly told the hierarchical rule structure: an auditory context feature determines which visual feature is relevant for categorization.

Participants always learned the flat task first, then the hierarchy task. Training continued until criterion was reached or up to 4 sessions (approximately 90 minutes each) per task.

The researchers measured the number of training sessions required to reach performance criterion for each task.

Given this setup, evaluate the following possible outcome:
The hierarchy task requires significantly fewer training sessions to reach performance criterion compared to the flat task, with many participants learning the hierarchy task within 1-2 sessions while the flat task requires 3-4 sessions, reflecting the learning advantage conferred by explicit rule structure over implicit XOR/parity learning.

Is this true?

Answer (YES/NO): NO